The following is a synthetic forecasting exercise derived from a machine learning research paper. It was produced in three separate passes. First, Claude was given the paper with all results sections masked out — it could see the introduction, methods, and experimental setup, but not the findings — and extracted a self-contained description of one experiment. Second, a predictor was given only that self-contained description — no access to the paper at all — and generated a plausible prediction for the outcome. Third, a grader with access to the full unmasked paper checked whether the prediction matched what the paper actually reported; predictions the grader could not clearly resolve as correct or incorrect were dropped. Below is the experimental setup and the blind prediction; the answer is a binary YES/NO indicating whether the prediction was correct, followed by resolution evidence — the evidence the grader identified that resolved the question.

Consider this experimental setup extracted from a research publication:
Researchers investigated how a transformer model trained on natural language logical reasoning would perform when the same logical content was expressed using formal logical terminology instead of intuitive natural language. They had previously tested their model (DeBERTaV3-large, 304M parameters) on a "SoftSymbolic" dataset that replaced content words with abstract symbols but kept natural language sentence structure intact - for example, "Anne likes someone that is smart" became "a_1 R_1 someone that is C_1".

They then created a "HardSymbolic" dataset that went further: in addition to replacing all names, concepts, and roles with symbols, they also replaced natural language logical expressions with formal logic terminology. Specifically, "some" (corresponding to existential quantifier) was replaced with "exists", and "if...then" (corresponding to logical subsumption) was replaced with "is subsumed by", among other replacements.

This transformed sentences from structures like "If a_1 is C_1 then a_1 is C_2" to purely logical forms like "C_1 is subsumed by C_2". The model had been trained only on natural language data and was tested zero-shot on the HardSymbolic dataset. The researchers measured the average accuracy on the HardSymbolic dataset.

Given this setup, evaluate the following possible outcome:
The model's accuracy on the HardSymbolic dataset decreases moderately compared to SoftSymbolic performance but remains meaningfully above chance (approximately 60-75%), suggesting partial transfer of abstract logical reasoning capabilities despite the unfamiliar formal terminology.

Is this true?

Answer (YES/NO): NO